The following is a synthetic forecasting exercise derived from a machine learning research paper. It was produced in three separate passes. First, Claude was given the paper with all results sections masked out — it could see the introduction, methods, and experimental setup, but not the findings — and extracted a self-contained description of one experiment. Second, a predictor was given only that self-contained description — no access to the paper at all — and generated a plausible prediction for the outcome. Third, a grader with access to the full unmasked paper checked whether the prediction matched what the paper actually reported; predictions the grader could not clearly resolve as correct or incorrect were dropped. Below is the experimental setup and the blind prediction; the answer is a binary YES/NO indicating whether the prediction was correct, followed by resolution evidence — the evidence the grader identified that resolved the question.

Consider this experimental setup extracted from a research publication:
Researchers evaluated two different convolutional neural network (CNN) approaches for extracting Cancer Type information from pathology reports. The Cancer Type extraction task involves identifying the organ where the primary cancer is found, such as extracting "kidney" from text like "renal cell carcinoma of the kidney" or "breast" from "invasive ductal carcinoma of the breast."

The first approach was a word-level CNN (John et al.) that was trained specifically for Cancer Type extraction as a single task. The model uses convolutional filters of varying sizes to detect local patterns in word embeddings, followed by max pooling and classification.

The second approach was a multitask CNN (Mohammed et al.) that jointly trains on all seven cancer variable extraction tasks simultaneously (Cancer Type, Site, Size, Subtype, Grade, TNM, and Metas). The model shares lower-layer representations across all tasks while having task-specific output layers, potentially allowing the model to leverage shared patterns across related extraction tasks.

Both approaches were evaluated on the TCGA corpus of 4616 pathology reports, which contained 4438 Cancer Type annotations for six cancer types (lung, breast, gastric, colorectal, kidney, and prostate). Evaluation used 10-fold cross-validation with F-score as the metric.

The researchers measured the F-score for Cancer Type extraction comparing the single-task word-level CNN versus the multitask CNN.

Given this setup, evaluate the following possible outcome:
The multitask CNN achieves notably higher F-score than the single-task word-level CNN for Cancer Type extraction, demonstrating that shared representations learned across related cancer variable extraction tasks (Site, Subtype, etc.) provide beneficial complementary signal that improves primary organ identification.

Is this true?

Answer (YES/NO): YES